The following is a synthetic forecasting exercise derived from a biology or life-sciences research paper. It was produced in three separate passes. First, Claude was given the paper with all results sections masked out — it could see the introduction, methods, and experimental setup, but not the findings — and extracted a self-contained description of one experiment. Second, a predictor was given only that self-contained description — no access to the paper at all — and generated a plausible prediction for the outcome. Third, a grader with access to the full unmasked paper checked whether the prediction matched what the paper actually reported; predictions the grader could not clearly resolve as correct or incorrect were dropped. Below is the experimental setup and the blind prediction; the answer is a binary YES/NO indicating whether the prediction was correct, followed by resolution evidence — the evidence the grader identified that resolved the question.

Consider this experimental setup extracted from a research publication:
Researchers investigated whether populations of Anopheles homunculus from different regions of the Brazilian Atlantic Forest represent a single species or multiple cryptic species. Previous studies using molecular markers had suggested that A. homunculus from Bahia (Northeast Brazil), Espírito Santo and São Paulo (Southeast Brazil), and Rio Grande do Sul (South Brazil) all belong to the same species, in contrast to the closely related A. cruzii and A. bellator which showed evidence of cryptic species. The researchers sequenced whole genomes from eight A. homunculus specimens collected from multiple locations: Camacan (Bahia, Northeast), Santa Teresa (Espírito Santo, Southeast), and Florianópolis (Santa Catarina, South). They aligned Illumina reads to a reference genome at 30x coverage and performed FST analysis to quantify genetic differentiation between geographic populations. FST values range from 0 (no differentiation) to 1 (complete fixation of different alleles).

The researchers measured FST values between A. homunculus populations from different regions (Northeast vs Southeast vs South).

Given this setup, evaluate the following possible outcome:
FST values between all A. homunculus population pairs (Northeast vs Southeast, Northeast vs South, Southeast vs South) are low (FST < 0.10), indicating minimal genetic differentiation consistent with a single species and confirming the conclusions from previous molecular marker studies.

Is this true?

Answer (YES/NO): NO